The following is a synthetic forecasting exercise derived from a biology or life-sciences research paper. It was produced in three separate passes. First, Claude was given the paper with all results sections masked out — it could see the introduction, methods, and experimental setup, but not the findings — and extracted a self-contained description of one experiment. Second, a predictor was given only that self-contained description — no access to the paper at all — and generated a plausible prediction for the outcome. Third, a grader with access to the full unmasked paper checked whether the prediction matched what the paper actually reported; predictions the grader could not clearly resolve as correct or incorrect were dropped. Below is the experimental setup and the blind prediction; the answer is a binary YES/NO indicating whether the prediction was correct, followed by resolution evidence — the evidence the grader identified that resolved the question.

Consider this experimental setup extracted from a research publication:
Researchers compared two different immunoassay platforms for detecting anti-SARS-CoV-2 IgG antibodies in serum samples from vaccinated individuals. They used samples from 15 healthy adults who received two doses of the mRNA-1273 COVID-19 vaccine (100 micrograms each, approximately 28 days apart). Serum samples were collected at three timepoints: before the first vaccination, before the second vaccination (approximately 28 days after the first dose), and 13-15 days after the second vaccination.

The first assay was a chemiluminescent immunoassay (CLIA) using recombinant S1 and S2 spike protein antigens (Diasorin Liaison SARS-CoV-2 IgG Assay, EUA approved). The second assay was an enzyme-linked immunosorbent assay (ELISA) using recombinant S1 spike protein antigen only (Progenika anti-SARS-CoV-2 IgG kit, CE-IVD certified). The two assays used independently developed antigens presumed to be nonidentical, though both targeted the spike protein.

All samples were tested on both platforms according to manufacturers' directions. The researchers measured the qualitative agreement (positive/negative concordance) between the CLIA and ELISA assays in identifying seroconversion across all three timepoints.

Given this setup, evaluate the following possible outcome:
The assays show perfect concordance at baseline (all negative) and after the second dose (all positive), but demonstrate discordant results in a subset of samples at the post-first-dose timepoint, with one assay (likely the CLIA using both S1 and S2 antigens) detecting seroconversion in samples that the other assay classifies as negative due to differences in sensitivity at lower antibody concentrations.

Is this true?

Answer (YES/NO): NO